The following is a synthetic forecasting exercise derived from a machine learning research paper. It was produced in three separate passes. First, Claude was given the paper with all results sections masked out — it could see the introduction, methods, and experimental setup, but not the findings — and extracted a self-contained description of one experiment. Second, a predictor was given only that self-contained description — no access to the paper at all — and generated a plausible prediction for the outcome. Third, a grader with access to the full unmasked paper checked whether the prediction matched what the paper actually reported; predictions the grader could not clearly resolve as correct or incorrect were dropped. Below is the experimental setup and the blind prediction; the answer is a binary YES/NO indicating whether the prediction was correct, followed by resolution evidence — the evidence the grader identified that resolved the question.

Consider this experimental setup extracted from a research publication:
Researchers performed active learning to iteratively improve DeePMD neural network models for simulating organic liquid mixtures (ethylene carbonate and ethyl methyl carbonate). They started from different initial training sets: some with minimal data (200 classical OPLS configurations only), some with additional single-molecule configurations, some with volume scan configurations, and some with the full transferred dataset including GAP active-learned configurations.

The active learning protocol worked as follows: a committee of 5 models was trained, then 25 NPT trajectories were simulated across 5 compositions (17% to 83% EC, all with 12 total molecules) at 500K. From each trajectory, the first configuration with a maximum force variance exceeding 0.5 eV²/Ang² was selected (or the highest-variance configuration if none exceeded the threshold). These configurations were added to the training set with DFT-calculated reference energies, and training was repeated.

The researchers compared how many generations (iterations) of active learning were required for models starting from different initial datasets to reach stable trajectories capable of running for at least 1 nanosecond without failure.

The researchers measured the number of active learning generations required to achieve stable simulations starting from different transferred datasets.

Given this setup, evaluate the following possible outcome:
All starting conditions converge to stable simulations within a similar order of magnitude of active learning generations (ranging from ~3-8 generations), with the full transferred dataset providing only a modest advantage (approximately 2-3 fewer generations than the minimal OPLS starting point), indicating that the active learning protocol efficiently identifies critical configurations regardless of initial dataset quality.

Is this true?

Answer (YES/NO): NO